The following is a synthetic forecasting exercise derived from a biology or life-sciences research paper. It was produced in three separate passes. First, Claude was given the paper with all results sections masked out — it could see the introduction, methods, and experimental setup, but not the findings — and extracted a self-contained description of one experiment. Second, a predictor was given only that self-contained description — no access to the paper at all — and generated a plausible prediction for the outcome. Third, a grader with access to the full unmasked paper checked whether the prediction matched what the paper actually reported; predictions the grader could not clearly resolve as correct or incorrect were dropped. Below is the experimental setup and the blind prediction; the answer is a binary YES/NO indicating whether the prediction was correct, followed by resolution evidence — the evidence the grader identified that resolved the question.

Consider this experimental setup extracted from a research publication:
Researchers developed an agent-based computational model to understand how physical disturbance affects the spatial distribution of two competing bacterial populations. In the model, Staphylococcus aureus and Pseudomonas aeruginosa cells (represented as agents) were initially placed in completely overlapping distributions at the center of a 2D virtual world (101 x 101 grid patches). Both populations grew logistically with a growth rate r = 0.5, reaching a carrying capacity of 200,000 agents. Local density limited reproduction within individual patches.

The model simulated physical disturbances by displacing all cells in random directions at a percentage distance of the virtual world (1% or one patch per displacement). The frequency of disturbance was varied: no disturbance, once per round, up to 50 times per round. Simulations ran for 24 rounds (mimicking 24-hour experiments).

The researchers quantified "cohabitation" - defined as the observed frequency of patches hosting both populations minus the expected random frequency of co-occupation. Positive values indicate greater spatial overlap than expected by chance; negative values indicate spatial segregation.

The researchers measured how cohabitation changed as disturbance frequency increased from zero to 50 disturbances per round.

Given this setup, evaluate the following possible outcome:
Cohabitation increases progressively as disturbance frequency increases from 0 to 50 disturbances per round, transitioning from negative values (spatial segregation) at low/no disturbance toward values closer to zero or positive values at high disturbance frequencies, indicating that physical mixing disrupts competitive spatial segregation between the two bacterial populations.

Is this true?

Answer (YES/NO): NO